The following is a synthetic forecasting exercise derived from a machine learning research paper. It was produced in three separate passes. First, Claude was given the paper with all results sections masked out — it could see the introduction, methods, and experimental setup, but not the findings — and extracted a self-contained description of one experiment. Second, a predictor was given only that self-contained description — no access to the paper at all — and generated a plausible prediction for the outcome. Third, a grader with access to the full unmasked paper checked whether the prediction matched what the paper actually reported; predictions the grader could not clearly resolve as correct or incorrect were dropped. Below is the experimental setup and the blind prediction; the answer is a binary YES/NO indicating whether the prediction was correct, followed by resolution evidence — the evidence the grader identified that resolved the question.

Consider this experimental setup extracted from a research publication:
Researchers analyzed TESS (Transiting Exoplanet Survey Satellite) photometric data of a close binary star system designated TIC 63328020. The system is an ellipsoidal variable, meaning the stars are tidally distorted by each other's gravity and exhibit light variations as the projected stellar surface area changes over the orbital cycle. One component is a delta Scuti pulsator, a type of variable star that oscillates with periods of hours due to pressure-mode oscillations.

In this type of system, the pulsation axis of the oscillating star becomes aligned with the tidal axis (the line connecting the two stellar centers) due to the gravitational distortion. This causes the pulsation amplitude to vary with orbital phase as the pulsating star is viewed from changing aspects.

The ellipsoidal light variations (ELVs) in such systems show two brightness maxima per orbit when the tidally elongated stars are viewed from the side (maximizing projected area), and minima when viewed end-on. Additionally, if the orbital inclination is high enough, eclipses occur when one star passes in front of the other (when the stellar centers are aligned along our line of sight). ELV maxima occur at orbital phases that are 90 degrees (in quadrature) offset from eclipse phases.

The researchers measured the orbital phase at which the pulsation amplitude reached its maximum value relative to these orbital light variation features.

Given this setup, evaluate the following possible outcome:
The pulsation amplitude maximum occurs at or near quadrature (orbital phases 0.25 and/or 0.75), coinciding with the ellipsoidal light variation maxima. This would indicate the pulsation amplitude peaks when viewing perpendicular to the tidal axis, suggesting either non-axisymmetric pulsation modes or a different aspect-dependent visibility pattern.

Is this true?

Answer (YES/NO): YES